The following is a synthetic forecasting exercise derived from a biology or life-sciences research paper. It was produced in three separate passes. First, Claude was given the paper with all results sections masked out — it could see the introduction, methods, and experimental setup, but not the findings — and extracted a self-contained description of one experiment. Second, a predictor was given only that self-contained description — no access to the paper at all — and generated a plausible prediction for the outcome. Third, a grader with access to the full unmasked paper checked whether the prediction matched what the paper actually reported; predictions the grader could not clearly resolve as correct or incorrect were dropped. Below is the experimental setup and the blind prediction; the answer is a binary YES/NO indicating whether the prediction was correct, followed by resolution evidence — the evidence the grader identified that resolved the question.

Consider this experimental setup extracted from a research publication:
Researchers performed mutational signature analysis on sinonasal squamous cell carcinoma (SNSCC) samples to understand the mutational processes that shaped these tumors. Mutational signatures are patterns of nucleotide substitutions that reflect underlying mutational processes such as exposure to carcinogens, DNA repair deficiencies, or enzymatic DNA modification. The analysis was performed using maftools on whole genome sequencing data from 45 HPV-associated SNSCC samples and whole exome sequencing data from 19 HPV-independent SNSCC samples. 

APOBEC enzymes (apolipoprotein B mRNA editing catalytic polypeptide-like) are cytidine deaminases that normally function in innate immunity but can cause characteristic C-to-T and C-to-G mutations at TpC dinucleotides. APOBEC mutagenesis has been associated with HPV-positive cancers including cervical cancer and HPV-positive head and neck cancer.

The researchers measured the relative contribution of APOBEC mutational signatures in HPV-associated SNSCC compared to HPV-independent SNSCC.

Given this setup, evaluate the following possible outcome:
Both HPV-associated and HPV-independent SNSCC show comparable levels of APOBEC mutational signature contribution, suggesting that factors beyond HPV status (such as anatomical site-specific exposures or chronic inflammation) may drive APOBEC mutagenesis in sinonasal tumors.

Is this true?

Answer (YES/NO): NO